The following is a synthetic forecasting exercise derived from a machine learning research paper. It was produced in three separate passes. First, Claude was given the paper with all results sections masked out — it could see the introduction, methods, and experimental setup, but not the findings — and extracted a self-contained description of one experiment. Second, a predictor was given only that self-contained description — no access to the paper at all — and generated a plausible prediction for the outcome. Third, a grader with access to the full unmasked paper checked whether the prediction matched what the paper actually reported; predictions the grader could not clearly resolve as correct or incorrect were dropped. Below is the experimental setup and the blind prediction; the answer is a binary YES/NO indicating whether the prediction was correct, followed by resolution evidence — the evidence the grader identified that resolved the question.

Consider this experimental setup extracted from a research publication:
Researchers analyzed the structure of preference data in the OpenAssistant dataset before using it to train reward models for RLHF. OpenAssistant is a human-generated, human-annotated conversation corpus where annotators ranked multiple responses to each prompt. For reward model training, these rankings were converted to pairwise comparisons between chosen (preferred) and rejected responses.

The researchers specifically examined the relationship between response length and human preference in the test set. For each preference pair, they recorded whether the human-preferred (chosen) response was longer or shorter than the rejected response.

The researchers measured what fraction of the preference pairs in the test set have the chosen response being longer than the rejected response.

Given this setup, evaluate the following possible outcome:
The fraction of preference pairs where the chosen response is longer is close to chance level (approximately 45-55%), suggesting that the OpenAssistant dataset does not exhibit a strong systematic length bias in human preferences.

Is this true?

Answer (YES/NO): NO